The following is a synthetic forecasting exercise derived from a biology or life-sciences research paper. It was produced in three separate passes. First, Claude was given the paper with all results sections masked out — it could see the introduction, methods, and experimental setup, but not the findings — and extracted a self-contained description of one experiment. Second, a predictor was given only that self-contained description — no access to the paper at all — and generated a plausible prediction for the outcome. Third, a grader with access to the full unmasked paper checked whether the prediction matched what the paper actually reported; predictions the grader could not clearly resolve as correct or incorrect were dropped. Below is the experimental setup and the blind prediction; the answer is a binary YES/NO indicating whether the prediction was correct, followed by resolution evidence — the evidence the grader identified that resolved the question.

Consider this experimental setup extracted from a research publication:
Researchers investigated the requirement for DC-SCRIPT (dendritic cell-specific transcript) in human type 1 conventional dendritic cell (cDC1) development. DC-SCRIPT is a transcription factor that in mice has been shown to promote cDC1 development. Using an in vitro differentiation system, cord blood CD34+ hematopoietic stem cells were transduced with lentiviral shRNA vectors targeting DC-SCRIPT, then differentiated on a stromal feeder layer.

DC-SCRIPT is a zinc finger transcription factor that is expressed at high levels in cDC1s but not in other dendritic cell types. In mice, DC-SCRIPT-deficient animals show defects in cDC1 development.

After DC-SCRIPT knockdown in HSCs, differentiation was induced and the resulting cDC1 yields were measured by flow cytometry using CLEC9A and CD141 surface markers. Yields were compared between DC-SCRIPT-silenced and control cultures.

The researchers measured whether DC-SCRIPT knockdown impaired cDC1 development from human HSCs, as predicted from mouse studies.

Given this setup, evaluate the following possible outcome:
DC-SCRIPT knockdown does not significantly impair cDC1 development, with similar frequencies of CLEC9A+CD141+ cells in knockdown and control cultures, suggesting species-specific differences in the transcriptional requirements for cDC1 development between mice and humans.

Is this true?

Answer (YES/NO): NO